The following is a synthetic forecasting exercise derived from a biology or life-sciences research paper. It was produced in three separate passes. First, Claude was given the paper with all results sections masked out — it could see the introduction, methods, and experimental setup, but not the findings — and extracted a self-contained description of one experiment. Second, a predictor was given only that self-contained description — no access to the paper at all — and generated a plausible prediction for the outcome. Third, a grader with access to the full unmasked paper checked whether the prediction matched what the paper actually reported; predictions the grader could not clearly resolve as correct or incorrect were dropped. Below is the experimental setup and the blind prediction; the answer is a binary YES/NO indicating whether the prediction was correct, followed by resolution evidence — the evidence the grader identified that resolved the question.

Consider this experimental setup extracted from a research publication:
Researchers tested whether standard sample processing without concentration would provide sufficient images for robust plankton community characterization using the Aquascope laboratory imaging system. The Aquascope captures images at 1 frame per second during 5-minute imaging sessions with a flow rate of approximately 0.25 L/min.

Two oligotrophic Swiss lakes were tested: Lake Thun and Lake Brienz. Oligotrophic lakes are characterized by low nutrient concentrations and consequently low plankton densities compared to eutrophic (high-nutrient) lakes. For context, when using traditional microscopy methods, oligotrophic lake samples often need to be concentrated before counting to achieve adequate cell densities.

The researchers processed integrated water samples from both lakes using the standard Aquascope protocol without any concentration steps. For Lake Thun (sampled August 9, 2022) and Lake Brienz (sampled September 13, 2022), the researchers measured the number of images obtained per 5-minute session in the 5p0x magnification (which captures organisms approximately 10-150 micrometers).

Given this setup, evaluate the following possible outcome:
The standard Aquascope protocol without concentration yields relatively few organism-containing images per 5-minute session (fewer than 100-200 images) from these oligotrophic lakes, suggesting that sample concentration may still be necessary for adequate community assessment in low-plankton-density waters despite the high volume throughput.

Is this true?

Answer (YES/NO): YES